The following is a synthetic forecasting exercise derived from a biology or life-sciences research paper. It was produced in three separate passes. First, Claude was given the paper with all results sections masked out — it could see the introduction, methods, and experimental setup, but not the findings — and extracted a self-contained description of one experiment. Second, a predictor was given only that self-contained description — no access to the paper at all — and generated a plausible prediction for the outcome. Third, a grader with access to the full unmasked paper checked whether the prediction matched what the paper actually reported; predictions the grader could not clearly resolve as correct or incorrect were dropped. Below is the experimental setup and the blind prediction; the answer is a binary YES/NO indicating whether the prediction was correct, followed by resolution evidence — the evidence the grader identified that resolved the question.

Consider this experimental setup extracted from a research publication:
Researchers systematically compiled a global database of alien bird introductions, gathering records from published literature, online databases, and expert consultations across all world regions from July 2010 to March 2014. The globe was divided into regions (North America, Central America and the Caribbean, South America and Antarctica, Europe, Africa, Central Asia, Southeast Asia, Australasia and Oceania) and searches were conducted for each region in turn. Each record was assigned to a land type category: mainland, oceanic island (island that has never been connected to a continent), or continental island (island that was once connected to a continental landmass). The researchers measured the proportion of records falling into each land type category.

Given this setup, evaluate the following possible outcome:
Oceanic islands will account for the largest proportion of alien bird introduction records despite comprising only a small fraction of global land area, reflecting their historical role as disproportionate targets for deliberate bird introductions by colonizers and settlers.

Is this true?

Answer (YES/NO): YES